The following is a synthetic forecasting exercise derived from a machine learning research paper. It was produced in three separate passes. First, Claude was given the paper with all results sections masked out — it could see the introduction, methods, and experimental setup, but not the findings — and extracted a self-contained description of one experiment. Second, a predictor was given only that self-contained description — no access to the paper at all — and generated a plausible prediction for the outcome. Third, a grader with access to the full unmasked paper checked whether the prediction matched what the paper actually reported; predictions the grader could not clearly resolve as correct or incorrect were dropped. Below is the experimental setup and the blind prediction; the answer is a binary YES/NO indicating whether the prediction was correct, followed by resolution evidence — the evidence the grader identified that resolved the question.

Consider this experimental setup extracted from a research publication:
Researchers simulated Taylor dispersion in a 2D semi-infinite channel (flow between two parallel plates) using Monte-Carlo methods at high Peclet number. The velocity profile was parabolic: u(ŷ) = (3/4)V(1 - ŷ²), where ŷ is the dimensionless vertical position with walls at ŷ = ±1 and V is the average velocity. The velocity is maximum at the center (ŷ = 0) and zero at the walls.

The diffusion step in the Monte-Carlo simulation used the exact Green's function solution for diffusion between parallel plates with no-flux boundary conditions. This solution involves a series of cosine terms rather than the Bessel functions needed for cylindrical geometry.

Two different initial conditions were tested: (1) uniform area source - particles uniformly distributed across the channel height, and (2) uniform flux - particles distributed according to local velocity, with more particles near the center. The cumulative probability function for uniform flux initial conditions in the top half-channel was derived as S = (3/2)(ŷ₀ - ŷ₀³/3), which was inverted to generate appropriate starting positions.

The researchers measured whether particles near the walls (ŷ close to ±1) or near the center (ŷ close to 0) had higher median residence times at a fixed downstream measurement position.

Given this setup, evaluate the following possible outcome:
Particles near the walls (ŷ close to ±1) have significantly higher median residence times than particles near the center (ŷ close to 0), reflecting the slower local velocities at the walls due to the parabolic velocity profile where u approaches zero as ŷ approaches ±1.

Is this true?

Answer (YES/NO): YES